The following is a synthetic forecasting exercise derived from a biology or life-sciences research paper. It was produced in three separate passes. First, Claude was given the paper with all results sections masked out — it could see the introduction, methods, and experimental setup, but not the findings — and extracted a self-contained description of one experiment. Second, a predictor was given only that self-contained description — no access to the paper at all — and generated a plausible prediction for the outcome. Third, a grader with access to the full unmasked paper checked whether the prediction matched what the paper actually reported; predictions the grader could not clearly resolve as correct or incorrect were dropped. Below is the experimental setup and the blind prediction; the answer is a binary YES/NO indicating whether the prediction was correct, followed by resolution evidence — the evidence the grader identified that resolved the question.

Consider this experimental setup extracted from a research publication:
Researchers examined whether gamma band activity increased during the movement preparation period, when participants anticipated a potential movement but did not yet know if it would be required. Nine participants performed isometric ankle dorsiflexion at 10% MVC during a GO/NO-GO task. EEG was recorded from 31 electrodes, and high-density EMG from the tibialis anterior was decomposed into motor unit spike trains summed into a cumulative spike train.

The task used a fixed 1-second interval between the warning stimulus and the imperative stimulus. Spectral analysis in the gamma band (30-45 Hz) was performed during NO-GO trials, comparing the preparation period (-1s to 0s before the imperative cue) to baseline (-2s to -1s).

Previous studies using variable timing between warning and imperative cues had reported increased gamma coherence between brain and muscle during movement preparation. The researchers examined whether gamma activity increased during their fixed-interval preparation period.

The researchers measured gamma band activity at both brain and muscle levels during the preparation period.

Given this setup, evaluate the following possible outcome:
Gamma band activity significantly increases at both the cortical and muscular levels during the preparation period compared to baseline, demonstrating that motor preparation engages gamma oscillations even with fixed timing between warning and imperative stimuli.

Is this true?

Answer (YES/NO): NO